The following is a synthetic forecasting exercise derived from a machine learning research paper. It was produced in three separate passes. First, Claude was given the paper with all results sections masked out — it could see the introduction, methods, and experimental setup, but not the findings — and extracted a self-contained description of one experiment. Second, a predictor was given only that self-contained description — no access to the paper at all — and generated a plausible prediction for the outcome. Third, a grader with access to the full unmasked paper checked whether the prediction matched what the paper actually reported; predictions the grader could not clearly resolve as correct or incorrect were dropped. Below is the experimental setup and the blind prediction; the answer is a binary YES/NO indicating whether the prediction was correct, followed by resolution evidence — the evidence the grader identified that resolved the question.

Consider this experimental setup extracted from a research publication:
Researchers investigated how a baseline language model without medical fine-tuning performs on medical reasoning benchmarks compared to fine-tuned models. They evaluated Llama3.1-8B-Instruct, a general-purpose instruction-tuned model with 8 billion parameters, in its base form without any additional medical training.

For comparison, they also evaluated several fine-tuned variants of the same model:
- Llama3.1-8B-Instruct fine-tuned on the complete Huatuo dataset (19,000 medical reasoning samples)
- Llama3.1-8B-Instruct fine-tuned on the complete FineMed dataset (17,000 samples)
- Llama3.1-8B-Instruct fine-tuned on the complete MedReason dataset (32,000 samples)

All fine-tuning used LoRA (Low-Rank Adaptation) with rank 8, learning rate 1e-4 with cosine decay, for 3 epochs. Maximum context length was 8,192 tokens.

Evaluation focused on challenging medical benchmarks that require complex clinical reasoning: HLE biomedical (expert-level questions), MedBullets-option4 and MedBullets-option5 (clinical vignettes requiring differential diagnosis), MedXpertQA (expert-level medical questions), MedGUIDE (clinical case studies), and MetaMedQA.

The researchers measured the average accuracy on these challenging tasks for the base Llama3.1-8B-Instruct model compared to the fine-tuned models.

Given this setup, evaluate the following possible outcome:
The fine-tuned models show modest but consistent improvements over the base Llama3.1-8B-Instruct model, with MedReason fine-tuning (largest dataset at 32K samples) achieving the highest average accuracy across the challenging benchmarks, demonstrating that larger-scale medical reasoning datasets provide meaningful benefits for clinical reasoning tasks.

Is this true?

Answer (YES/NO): NO